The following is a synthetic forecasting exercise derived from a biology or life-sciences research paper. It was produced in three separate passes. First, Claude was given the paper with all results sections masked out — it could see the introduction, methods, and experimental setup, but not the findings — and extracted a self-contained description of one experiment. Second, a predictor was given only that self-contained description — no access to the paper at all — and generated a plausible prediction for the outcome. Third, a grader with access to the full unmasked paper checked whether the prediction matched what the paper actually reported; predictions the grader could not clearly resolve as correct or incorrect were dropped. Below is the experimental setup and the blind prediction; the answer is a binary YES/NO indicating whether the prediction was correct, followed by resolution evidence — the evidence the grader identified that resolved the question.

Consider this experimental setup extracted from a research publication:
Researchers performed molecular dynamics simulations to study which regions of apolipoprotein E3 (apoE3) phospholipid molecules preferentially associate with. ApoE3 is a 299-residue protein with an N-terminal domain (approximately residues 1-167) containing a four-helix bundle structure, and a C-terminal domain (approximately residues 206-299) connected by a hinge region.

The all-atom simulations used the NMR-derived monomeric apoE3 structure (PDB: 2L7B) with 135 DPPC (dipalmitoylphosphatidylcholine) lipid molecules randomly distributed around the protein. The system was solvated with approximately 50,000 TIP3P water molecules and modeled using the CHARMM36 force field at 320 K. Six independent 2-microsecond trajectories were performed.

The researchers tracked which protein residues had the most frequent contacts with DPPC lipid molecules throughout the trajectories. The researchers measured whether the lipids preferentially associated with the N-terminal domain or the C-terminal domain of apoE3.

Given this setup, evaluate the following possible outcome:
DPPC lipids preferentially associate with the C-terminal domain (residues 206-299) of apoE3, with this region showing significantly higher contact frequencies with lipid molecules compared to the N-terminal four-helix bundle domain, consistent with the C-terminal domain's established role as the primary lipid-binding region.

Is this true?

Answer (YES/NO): YES